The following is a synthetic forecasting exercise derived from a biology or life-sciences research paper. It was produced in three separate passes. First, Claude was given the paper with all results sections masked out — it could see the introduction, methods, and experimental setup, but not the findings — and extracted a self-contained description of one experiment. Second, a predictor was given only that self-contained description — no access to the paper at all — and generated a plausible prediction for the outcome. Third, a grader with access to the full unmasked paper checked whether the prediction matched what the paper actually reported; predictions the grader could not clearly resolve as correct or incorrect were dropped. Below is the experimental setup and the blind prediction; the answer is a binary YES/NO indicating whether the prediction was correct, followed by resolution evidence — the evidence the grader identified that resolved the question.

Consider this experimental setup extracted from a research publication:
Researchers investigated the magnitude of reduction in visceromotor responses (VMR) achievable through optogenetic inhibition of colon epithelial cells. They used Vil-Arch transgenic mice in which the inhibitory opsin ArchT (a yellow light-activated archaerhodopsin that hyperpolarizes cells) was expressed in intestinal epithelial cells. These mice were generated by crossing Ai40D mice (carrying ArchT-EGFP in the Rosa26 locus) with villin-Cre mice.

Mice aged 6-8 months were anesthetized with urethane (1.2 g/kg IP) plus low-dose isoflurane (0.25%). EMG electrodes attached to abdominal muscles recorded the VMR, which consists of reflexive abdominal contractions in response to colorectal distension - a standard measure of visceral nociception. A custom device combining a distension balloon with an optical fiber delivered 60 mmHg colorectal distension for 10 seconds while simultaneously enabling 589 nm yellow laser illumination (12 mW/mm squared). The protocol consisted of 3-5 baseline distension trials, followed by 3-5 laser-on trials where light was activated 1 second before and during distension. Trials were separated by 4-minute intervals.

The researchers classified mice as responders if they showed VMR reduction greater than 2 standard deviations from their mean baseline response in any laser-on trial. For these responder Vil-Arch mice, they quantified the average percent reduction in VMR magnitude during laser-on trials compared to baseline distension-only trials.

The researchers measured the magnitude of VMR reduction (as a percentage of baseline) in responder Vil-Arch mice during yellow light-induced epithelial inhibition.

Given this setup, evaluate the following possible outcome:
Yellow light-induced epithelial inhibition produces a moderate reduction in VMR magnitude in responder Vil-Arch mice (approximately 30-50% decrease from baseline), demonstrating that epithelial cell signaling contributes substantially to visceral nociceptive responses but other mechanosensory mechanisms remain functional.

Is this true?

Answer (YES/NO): NO